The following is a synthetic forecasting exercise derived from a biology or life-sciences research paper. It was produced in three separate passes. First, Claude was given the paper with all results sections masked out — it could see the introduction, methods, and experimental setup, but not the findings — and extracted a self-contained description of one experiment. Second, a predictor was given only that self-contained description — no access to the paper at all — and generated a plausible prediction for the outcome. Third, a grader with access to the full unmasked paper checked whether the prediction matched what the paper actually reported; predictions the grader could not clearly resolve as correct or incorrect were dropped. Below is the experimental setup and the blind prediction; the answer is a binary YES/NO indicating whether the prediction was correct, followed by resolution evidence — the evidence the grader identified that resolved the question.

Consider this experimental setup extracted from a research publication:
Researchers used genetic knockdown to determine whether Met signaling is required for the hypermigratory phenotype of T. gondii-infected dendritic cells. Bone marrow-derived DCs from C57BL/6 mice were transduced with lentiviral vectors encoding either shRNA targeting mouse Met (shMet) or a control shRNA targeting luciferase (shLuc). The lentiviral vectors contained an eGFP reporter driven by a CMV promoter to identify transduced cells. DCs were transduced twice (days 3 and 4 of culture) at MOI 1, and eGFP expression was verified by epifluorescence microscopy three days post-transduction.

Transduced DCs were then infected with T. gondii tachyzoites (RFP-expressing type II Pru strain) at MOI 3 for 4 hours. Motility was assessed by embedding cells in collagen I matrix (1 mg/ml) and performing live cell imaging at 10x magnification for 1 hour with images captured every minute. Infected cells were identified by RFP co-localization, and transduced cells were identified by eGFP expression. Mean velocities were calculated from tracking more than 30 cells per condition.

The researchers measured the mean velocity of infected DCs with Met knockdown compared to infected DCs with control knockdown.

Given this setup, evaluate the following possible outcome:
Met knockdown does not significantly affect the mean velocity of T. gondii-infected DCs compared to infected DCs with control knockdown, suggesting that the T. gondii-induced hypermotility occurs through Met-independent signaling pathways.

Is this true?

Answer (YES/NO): NO